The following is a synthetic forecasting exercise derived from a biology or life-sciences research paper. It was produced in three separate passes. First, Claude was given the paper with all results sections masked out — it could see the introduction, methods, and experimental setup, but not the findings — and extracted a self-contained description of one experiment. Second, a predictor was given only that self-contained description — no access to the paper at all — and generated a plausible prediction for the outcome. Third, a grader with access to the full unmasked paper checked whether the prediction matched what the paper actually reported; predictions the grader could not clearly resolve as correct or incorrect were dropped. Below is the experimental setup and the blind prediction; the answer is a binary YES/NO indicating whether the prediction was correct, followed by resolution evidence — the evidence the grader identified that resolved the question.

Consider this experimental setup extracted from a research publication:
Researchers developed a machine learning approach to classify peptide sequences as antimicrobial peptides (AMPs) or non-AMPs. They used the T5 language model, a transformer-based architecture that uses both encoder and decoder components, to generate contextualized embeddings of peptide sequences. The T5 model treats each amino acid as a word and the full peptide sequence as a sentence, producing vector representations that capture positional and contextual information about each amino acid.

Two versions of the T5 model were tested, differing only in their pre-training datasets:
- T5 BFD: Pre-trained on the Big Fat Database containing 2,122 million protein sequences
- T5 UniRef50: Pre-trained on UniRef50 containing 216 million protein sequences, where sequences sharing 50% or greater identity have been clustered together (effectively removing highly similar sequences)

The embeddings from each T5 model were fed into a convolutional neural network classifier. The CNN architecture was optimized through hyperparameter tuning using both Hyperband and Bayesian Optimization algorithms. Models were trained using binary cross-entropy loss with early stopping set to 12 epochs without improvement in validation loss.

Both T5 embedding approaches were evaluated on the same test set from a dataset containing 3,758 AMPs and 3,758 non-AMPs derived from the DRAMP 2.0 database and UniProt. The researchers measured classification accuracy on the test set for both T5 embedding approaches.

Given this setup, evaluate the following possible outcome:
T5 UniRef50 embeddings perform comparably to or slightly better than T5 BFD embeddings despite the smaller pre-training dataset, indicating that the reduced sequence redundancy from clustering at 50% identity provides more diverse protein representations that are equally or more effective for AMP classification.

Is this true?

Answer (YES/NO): YES